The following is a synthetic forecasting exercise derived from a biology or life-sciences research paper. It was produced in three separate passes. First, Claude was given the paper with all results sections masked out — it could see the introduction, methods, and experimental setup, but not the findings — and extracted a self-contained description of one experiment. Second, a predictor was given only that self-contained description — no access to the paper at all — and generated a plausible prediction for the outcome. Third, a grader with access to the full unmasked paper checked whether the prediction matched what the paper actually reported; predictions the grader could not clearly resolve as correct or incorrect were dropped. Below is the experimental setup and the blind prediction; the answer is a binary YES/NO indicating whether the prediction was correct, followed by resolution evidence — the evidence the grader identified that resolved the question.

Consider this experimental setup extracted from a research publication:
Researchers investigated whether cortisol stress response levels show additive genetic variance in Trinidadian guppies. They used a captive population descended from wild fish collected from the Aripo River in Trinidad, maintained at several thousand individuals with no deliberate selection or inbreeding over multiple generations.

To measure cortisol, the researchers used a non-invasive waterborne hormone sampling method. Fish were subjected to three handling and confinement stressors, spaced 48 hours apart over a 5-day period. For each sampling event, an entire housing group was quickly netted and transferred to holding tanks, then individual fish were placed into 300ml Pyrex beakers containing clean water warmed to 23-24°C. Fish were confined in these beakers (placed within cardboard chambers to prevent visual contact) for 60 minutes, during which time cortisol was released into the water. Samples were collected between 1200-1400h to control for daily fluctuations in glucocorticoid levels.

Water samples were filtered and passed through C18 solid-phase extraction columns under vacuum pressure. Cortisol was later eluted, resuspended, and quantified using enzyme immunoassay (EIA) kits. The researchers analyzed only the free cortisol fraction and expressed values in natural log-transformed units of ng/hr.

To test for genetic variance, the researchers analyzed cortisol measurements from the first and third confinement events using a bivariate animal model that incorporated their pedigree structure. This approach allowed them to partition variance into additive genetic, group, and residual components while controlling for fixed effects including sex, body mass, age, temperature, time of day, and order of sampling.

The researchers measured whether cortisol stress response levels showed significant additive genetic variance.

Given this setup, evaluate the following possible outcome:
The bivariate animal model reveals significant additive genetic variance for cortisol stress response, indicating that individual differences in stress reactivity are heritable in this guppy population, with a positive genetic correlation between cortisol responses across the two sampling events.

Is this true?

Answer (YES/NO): YES